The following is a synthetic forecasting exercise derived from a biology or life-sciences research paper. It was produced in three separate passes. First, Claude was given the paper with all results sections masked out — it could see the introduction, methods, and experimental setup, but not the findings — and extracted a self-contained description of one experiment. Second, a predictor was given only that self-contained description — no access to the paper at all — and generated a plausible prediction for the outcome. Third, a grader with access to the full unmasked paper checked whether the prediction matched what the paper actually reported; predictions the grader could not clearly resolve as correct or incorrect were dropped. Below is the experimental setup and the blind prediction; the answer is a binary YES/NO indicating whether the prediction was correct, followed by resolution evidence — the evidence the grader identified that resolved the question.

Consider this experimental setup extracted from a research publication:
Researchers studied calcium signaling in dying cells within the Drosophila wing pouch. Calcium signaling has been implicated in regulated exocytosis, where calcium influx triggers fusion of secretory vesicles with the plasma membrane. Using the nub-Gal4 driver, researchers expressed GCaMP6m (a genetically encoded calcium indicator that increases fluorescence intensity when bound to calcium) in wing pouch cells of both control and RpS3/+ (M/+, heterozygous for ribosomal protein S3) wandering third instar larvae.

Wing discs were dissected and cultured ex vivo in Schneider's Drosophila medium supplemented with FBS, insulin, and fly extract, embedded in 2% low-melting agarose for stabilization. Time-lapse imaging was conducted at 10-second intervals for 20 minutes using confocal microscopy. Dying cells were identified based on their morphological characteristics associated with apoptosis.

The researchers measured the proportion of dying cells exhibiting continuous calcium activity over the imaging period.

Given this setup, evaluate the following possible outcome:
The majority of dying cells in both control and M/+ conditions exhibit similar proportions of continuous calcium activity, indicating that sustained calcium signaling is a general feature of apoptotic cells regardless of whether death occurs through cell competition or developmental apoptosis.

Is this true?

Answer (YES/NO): NO